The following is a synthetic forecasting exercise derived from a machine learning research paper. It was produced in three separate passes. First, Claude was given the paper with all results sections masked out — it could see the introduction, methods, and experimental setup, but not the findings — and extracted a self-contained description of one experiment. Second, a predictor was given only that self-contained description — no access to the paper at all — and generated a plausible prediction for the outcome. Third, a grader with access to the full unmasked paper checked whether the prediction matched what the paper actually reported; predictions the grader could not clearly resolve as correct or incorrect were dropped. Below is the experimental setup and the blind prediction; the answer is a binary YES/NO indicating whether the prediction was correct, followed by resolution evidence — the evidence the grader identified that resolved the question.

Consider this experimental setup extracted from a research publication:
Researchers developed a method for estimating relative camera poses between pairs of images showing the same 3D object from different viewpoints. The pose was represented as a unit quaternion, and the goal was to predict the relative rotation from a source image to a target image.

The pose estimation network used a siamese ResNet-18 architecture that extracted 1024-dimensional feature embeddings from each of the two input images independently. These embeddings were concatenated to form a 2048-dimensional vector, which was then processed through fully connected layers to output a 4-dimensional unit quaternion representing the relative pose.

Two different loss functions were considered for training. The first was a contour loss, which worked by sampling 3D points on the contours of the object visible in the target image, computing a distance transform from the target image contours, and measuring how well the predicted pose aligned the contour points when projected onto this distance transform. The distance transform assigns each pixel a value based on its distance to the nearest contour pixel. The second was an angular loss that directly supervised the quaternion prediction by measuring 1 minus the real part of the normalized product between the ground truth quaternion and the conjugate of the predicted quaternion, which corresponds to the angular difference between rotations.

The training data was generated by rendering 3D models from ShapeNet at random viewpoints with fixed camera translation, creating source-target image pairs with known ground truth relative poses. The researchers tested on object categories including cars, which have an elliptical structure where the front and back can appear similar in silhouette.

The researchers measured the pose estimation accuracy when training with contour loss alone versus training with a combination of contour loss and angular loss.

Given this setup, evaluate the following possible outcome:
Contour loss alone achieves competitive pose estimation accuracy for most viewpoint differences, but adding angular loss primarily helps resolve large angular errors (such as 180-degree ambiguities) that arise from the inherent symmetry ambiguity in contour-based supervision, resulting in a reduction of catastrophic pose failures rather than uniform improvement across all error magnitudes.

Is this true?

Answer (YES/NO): NO